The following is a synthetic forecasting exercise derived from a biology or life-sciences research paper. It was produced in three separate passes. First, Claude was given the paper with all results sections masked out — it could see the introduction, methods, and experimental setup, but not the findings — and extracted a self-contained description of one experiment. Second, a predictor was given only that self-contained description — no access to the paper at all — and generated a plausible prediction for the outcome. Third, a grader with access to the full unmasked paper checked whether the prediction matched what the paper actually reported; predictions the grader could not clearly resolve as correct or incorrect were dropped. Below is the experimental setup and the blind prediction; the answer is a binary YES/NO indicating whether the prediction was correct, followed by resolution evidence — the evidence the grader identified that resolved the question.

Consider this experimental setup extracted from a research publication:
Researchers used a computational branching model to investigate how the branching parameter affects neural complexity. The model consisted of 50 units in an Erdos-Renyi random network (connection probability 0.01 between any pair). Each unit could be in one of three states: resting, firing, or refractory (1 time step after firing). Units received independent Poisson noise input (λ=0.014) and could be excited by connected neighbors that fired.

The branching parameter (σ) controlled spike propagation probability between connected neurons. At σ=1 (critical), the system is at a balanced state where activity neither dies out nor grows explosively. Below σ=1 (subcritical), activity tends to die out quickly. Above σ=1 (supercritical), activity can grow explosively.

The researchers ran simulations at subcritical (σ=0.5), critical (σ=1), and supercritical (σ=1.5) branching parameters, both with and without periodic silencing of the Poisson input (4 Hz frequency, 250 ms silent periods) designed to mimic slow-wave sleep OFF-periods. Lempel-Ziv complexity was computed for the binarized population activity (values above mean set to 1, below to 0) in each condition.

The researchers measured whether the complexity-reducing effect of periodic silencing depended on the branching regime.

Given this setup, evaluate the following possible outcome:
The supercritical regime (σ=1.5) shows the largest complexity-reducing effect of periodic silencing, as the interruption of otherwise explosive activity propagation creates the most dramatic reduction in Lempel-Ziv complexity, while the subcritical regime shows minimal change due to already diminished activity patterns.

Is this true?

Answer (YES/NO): NO